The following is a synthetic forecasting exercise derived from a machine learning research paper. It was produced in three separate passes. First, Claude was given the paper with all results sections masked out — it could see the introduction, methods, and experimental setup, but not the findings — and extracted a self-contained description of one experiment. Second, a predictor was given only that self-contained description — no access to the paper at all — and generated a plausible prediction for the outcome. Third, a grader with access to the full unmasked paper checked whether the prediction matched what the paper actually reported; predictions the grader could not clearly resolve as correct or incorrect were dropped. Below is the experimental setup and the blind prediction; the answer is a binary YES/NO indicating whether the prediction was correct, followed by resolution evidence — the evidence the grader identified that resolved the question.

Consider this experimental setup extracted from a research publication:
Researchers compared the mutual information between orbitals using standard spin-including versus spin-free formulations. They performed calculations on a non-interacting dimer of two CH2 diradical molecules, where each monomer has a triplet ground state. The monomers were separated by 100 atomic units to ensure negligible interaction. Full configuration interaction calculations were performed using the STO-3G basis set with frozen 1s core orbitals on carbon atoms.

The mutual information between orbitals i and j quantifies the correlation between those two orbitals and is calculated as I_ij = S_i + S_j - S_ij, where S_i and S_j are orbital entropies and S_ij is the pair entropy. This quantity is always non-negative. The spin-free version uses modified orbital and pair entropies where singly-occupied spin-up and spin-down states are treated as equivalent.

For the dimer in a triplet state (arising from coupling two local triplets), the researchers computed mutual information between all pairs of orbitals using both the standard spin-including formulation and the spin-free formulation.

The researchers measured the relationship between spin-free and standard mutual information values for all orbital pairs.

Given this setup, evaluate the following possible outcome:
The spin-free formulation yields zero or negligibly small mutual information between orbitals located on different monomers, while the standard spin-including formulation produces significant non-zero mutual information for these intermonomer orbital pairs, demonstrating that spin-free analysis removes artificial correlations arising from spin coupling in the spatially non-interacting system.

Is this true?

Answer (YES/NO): YES